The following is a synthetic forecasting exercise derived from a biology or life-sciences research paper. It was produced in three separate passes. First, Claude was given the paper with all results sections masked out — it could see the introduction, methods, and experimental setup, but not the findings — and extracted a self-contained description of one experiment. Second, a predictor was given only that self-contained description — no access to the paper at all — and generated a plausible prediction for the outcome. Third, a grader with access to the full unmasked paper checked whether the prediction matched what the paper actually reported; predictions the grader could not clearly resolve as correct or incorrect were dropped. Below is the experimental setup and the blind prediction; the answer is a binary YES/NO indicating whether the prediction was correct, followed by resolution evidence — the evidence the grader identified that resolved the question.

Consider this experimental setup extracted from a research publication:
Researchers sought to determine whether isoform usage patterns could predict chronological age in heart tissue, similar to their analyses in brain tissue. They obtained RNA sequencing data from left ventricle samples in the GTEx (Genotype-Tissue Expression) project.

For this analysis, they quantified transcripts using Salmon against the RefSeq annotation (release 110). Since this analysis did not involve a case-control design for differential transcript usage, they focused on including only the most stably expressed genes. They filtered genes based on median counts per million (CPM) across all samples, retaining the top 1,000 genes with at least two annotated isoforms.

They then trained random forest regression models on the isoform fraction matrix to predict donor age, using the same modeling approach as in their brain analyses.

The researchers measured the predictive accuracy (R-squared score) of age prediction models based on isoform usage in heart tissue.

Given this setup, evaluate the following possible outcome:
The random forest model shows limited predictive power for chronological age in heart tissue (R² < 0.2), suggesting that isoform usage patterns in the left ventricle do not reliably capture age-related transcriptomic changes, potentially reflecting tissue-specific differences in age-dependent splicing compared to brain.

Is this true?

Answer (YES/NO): YES